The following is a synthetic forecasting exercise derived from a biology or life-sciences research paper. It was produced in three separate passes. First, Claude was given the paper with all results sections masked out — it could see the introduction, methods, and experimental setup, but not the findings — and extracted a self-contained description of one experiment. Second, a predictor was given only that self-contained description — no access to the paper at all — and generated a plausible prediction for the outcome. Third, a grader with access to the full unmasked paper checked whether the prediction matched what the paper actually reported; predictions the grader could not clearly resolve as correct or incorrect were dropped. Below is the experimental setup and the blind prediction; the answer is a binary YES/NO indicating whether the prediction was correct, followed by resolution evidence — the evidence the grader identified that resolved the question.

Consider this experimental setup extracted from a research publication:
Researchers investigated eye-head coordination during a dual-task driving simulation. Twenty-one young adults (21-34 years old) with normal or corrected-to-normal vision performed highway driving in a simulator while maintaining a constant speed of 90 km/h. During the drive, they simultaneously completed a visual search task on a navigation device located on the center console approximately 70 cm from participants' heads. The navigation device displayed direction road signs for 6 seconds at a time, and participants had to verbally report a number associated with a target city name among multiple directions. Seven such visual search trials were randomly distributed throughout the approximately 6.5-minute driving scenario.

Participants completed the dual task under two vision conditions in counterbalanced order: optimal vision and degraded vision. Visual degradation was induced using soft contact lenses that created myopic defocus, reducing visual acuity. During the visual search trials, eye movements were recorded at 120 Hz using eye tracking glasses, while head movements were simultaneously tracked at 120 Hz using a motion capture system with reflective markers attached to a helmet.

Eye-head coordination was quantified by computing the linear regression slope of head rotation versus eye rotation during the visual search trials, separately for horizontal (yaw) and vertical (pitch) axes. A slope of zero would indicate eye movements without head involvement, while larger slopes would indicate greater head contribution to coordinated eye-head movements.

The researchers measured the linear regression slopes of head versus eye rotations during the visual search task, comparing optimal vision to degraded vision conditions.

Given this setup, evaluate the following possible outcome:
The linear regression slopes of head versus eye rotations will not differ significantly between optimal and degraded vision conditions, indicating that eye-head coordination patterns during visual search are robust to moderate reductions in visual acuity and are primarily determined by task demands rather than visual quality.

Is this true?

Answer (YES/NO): NO